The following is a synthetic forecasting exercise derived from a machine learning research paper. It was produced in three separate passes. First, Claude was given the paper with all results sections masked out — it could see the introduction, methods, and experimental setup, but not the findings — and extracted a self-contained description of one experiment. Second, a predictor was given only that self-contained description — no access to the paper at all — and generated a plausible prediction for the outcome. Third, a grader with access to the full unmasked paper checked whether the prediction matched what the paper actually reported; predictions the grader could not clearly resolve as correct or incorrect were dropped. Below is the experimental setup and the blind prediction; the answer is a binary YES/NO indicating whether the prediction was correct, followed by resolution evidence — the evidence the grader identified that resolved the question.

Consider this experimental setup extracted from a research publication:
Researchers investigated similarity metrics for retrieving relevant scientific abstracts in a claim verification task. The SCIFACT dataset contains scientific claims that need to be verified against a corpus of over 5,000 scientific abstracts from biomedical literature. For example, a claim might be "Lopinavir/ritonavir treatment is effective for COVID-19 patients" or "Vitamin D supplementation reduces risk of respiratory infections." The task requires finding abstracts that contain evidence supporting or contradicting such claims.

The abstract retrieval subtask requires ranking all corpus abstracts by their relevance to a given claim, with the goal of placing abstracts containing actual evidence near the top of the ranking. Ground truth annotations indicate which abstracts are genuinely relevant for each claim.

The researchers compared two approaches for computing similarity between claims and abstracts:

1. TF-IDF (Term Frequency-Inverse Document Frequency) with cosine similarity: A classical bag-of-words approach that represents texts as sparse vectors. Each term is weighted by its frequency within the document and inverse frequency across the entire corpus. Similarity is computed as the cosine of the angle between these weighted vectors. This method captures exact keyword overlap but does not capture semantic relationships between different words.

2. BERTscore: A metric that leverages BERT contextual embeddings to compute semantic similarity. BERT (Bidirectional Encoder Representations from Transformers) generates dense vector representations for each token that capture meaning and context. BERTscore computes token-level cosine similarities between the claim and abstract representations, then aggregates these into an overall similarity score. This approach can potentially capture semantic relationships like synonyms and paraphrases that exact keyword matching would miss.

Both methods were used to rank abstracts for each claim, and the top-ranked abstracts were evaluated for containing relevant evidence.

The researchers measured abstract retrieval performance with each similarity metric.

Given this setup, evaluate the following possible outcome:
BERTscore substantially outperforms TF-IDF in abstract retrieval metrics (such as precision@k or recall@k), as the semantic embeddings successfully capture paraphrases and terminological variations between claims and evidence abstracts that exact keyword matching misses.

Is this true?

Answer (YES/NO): NO